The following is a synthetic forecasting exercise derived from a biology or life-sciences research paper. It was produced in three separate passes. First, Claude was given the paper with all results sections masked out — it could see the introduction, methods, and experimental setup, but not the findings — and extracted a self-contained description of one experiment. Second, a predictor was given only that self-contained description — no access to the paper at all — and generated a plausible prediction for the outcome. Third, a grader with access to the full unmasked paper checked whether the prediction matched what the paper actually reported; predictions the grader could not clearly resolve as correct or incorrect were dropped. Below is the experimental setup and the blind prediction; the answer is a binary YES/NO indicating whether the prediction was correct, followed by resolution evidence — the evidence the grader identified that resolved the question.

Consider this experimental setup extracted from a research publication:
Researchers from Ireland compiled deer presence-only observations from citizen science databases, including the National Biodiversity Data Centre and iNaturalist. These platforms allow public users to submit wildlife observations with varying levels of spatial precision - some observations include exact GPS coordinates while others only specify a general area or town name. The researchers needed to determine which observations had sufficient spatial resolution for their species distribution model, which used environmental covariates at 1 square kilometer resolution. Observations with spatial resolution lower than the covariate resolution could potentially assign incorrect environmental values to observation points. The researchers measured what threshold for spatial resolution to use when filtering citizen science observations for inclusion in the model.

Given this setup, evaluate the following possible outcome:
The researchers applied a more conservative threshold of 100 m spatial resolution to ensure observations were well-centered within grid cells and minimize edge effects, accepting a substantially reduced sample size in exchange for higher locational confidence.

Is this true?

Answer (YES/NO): NO